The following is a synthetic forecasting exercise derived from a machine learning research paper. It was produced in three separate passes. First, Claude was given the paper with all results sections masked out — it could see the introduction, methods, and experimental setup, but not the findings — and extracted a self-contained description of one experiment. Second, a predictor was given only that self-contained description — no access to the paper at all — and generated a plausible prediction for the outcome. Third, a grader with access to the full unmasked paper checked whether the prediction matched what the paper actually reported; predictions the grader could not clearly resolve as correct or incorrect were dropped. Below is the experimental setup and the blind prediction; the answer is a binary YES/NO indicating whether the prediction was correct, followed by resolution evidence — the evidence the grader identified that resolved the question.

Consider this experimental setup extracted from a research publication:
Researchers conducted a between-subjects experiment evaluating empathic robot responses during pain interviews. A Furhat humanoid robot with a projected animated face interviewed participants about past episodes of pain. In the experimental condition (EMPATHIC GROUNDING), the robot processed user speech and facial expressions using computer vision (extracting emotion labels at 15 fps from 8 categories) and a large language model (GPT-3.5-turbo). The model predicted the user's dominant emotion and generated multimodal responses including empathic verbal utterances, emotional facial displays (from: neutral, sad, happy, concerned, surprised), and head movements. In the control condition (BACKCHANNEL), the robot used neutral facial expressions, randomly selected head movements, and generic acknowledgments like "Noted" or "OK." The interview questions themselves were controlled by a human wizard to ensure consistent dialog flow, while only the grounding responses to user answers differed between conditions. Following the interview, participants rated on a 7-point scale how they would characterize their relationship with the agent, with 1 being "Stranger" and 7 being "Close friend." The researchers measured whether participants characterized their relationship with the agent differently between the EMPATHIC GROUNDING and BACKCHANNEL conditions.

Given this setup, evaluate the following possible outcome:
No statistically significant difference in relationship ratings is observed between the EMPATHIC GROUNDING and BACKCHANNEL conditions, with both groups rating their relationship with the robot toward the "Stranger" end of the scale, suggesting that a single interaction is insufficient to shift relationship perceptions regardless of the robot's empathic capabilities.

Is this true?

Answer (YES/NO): NO